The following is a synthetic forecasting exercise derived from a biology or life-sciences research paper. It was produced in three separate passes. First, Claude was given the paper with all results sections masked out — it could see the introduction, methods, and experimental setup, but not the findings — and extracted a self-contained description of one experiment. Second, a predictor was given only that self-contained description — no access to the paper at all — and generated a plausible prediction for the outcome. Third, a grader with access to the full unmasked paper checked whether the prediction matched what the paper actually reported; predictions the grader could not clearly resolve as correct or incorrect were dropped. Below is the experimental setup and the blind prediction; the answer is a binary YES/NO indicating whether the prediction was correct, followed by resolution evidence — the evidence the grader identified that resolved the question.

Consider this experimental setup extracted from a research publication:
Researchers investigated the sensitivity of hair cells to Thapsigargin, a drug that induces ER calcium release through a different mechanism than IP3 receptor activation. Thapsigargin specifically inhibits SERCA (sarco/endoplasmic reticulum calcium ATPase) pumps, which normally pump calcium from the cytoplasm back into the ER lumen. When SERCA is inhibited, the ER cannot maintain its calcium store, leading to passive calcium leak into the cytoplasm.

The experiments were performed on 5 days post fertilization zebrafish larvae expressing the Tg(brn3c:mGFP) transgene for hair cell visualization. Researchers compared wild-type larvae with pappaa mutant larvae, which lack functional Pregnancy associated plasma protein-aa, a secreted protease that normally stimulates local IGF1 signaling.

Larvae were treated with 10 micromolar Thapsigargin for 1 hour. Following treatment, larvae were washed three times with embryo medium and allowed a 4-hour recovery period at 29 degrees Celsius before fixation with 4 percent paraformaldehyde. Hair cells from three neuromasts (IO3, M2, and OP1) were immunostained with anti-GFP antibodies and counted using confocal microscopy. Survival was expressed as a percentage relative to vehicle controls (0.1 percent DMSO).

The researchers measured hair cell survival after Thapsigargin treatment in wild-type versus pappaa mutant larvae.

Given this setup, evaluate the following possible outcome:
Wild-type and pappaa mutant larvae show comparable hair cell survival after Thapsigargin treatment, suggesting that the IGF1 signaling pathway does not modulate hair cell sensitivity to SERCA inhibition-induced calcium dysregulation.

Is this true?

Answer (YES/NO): NO